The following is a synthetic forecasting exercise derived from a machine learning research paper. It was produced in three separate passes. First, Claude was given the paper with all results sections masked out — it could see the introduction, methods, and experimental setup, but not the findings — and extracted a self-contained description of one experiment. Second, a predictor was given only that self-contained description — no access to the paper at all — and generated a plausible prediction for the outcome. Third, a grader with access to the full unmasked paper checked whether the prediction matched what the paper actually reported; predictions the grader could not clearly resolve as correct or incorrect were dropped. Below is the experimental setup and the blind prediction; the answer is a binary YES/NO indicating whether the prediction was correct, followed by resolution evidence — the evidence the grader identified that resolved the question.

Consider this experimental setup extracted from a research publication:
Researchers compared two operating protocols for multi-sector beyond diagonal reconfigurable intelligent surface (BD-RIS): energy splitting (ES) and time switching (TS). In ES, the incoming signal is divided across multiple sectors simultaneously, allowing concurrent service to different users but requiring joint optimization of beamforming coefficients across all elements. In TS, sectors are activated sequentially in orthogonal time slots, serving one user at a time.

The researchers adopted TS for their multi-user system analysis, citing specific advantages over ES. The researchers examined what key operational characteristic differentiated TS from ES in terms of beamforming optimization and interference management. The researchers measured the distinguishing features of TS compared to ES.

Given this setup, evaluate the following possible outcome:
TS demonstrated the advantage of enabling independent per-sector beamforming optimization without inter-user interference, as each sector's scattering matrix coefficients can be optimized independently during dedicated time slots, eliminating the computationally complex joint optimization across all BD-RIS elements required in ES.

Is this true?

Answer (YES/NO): YES